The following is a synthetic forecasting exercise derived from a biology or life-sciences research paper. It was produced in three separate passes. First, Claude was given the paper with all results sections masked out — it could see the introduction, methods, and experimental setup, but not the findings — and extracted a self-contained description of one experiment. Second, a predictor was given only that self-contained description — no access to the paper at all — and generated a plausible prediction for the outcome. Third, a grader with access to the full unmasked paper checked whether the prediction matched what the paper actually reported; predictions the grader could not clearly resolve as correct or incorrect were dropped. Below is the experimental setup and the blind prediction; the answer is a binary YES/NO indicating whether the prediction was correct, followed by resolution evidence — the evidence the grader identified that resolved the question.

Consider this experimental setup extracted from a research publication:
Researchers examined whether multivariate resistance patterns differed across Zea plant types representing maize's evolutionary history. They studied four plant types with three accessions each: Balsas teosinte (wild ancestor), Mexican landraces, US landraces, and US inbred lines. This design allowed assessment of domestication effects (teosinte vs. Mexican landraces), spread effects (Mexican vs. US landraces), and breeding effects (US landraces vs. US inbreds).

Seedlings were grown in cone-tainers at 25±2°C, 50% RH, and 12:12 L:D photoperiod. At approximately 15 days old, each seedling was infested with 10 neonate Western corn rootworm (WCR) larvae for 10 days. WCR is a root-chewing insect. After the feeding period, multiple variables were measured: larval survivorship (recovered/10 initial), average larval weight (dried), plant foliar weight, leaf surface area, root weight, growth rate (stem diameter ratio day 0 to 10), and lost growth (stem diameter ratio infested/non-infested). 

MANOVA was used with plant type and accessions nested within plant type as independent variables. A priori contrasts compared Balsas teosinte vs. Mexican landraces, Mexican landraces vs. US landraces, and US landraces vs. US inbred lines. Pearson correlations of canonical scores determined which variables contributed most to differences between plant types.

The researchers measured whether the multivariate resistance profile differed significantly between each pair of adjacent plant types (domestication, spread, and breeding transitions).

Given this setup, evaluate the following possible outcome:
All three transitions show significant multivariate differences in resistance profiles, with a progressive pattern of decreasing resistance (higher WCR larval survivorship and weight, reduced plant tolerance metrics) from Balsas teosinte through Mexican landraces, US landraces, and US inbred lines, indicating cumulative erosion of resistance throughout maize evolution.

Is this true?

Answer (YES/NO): NO